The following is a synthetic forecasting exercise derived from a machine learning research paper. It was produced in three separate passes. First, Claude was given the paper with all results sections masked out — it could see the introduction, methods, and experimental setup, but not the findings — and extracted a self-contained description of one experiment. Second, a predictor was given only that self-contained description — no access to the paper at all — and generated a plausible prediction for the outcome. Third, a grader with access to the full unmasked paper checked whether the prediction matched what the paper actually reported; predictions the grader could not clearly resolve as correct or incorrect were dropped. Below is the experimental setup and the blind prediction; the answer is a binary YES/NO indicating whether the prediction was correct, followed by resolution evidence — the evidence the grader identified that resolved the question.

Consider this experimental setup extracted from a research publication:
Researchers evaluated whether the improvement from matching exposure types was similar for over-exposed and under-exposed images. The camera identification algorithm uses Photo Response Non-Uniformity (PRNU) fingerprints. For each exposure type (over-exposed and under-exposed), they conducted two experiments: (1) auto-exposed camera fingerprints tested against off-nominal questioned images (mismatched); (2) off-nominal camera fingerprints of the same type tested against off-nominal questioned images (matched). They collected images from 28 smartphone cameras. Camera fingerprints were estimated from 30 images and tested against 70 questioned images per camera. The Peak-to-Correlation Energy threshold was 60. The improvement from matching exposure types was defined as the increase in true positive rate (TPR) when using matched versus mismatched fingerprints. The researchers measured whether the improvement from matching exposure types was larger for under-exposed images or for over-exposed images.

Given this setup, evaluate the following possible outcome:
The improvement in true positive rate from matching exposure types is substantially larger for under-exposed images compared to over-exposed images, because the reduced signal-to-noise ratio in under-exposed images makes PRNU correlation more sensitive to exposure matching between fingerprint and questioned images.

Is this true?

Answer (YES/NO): YES